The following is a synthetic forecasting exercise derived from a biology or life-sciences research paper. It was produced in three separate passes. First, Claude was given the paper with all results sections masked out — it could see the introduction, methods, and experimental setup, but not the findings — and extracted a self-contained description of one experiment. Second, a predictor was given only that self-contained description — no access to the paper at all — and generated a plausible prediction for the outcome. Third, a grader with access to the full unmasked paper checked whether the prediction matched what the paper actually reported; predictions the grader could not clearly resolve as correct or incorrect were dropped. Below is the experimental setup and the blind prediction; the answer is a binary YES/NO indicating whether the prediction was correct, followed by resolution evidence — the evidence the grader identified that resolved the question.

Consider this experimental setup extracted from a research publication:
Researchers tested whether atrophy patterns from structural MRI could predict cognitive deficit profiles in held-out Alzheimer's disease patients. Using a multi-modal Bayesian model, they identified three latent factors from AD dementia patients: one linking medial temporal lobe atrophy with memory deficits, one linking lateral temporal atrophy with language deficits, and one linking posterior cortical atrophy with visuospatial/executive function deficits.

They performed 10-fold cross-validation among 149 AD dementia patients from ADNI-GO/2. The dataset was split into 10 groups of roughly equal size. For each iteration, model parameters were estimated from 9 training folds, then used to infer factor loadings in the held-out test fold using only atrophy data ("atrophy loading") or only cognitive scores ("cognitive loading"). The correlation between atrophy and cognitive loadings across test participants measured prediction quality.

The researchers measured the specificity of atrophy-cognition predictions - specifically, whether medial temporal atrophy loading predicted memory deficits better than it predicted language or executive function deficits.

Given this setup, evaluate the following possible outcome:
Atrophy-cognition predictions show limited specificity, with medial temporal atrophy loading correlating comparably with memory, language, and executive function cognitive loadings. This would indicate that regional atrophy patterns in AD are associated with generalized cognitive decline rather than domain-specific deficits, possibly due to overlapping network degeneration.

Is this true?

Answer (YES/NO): NO